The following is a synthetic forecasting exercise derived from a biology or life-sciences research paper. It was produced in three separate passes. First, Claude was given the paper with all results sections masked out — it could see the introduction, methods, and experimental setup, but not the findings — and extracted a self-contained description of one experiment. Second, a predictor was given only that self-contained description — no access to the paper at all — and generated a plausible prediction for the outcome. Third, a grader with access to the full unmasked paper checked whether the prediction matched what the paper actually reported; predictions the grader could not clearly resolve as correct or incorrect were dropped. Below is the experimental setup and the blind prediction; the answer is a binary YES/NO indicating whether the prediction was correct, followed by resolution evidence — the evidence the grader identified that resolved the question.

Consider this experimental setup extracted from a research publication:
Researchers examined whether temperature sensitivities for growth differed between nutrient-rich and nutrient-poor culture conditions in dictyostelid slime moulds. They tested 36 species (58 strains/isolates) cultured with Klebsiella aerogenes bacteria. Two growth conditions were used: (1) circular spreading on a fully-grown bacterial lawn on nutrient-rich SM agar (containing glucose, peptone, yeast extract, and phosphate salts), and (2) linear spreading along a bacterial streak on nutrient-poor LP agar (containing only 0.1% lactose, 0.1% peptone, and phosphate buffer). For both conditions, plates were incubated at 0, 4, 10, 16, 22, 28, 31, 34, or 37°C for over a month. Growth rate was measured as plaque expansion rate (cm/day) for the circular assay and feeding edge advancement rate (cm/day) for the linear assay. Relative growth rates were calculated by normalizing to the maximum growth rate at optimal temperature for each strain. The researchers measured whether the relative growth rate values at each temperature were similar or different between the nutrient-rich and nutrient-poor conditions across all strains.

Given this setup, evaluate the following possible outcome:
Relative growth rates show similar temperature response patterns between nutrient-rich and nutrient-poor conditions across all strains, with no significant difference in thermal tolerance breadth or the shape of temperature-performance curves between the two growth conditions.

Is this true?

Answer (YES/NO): YES